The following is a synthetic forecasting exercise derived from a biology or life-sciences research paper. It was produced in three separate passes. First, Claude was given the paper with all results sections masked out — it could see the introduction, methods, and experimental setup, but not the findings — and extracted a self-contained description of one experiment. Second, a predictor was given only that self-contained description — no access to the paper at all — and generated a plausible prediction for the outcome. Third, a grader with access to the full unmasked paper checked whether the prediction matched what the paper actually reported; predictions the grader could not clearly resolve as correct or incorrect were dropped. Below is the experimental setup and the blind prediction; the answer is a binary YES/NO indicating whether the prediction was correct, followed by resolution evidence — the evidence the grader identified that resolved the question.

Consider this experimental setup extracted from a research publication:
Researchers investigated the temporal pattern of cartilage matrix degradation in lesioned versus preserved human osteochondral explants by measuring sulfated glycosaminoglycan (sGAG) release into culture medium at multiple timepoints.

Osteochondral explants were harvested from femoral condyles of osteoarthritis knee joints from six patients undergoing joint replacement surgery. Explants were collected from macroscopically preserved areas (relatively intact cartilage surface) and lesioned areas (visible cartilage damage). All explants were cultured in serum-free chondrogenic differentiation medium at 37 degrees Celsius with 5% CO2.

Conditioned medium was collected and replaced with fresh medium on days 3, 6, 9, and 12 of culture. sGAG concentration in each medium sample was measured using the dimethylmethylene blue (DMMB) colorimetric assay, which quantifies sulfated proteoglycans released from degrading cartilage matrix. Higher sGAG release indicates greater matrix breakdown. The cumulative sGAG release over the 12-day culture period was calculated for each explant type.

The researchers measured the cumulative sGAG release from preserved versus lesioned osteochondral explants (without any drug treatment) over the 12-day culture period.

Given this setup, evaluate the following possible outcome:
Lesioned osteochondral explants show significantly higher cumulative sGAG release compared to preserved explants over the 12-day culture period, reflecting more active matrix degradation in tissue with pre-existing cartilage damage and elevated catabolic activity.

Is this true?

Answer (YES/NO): YES